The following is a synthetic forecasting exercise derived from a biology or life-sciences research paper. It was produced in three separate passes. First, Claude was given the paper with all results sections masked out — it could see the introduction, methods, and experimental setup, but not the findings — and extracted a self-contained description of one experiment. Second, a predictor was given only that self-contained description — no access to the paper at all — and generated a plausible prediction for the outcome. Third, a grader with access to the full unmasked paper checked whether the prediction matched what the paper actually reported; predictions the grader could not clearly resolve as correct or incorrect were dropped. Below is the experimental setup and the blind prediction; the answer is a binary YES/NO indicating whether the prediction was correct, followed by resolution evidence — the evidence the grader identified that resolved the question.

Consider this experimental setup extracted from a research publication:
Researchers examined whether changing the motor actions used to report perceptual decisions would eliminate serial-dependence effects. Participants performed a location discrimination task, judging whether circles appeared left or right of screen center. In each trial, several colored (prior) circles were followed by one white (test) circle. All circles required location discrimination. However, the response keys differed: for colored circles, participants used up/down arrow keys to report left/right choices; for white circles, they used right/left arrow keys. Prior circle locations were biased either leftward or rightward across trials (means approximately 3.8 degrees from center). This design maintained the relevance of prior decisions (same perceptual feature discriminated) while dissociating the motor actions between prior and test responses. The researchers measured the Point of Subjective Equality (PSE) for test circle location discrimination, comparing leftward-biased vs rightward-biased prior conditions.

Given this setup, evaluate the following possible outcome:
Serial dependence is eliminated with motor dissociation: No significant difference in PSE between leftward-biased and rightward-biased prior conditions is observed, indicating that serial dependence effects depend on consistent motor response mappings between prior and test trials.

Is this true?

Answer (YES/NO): NO